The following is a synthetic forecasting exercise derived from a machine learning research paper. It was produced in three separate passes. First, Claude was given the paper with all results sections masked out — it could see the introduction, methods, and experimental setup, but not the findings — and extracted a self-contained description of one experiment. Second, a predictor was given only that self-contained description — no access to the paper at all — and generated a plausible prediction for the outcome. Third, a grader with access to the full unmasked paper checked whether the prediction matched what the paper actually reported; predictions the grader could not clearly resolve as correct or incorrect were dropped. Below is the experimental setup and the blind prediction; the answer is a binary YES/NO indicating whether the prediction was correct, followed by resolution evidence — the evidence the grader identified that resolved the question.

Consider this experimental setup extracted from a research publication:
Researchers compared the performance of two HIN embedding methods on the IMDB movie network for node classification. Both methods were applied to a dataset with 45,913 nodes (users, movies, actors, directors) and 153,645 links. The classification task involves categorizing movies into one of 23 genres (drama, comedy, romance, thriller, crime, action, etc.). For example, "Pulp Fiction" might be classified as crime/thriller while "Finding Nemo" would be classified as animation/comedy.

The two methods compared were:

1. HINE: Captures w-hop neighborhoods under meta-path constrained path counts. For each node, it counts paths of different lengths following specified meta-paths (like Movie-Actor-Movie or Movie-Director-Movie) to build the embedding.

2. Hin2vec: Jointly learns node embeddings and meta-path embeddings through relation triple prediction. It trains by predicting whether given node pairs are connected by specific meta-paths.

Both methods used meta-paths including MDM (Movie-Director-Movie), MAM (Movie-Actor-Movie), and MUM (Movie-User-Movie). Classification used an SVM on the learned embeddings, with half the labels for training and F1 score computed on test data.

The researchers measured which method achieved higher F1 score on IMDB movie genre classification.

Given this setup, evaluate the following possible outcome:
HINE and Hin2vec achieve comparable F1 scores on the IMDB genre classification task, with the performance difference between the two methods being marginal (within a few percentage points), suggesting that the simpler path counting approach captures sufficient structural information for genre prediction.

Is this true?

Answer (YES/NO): NO